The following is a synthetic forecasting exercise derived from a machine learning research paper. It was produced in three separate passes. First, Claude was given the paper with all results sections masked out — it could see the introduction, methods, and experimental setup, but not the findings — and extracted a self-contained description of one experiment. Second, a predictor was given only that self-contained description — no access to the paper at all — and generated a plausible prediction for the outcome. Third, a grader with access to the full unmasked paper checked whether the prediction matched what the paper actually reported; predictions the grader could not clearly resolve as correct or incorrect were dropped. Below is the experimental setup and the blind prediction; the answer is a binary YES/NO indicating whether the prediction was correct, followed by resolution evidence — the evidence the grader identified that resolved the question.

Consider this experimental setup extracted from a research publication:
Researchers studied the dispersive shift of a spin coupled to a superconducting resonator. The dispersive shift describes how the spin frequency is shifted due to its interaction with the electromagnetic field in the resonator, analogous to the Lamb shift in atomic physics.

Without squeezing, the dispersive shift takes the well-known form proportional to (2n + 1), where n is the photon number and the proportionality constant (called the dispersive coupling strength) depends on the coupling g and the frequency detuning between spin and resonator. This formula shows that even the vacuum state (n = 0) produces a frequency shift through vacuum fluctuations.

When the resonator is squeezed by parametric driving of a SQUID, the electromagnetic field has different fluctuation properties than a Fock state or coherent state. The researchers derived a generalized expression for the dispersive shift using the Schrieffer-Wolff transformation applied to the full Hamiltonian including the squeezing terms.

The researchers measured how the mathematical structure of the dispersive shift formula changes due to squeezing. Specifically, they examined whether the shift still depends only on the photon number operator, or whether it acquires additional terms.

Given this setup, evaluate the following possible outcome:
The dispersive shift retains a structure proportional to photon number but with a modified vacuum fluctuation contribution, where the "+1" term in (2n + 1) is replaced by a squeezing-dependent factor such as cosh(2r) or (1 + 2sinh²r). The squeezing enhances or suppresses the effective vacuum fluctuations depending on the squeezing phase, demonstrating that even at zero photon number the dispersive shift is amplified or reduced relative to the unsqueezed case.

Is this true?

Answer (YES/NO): NO